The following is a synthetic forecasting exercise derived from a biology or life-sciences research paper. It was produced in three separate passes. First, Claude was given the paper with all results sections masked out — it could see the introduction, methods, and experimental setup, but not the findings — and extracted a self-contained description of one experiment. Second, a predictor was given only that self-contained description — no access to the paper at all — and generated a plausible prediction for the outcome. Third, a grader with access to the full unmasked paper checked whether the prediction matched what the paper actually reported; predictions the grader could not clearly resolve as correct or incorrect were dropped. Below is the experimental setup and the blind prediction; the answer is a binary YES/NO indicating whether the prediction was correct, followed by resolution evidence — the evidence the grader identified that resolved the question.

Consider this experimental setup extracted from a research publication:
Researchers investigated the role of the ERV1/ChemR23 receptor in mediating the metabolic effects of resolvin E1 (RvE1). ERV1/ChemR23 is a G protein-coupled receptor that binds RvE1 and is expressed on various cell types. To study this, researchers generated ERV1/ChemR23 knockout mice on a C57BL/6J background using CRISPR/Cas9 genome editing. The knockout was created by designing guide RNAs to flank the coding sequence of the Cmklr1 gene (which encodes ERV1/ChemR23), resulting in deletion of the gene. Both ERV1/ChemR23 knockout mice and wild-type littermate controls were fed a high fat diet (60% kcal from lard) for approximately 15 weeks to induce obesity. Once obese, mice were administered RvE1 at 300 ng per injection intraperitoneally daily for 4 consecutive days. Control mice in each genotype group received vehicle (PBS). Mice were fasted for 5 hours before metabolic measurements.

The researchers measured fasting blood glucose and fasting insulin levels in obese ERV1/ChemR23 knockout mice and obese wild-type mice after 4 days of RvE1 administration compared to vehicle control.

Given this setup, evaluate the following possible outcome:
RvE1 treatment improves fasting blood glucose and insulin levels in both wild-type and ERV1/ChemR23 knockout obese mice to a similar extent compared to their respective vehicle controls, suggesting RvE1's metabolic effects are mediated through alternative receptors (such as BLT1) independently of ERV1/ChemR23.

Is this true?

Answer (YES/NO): NO